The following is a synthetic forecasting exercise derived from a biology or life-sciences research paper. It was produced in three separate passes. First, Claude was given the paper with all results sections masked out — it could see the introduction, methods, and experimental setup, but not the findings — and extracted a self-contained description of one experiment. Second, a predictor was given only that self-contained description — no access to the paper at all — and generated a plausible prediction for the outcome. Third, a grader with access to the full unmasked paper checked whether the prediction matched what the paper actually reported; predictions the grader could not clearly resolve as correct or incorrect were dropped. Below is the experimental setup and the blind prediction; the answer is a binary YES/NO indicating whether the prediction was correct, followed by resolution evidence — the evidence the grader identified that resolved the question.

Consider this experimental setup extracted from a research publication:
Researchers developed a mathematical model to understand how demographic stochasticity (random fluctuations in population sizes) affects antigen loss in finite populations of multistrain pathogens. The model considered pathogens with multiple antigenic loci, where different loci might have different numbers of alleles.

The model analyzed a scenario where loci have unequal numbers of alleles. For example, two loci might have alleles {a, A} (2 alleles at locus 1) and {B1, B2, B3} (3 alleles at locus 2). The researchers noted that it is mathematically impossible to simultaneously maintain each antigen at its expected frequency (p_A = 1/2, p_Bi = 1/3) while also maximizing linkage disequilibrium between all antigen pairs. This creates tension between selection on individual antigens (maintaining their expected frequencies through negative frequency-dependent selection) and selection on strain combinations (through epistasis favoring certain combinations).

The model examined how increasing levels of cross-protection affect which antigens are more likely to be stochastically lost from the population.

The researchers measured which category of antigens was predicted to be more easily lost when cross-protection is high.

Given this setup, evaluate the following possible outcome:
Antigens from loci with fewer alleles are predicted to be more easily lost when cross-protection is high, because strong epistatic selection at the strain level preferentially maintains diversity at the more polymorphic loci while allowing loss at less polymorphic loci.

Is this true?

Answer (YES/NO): NO